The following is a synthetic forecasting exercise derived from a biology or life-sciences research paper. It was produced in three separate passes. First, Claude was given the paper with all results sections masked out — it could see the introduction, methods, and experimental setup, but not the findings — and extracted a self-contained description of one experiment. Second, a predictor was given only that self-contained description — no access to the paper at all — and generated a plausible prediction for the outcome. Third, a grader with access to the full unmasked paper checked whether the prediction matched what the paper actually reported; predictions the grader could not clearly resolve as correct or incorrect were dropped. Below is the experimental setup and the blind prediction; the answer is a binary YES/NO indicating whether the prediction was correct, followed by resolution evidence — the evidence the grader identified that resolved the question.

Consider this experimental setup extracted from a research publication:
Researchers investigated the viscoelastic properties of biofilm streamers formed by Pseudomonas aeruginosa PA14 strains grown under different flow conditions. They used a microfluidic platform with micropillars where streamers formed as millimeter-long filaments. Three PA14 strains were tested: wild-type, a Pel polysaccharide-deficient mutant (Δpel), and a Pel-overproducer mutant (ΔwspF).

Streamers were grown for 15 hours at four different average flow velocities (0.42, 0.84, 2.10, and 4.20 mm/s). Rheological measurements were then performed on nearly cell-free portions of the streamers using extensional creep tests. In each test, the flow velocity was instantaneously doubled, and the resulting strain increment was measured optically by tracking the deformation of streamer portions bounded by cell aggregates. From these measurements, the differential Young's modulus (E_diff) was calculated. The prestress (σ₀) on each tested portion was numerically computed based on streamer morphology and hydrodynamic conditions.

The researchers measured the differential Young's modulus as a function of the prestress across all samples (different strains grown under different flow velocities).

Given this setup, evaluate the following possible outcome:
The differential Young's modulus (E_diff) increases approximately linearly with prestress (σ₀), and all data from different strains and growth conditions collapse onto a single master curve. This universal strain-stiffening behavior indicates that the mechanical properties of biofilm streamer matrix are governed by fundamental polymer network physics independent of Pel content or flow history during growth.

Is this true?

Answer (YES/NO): NO